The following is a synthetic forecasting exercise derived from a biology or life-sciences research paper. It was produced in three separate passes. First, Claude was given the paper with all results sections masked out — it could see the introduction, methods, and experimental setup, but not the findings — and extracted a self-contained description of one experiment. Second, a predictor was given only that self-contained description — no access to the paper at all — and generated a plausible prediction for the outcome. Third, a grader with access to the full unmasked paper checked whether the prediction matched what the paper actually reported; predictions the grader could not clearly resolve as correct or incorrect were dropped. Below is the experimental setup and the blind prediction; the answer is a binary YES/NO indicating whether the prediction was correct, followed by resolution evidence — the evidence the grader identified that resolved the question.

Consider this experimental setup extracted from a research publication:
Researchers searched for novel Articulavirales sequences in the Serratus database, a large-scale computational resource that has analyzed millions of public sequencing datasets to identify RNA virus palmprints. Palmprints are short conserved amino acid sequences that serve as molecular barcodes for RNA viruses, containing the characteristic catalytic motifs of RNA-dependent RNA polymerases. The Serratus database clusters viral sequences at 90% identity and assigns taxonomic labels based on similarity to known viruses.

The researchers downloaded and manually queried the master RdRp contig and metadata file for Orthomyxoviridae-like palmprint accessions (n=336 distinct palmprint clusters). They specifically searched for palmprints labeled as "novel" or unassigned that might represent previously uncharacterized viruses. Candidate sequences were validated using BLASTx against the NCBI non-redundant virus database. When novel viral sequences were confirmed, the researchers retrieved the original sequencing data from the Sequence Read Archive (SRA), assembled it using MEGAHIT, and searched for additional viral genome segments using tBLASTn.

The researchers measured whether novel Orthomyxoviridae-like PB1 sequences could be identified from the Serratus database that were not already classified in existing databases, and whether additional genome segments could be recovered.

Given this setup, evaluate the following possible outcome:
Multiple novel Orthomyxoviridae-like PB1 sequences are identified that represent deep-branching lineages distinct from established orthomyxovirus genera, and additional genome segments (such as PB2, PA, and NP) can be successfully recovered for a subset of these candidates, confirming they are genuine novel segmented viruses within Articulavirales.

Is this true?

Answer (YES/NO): YES